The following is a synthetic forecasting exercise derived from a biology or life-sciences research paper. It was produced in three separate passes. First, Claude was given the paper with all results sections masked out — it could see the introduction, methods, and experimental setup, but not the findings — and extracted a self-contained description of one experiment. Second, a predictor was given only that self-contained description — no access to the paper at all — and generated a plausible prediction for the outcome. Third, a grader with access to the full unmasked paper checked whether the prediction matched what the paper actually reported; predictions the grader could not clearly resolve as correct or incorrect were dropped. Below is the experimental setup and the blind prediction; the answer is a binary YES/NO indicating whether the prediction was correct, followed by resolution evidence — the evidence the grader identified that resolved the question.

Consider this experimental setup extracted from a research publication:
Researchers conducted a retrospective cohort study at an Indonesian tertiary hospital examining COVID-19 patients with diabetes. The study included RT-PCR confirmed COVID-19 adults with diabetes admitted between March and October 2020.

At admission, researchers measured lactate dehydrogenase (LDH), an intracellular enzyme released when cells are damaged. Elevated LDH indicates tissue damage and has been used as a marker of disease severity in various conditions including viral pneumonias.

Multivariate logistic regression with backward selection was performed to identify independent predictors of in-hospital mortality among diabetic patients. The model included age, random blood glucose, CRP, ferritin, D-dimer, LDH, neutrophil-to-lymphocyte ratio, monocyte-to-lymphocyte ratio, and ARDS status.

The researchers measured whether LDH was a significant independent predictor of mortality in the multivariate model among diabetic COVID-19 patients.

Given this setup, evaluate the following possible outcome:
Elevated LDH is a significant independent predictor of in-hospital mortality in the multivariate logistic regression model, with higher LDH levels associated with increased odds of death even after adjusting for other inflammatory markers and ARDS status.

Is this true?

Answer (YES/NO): NO